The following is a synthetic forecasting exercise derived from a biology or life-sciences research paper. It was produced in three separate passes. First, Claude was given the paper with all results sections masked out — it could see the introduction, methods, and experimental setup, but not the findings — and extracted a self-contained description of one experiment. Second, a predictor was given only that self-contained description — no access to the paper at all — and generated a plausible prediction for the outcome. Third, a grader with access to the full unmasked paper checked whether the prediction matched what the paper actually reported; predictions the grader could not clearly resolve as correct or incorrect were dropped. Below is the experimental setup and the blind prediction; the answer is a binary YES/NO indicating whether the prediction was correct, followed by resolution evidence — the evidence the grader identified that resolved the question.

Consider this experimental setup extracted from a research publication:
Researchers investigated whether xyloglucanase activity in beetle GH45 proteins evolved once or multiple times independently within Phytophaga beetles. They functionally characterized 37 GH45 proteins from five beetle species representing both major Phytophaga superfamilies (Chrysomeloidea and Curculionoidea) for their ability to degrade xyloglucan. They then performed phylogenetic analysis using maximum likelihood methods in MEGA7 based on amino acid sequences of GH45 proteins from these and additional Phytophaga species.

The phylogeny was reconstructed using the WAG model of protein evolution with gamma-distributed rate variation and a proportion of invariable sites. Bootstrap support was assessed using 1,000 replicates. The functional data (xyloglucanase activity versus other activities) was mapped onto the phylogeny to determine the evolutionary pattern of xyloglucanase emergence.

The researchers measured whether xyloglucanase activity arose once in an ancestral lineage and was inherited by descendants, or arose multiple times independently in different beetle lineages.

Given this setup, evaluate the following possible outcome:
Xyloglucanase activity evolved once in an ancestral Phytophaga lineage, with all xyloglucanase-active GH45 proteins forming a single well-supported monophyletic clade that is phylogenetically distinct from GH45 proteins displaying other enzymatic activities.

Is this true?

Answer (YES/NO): NO